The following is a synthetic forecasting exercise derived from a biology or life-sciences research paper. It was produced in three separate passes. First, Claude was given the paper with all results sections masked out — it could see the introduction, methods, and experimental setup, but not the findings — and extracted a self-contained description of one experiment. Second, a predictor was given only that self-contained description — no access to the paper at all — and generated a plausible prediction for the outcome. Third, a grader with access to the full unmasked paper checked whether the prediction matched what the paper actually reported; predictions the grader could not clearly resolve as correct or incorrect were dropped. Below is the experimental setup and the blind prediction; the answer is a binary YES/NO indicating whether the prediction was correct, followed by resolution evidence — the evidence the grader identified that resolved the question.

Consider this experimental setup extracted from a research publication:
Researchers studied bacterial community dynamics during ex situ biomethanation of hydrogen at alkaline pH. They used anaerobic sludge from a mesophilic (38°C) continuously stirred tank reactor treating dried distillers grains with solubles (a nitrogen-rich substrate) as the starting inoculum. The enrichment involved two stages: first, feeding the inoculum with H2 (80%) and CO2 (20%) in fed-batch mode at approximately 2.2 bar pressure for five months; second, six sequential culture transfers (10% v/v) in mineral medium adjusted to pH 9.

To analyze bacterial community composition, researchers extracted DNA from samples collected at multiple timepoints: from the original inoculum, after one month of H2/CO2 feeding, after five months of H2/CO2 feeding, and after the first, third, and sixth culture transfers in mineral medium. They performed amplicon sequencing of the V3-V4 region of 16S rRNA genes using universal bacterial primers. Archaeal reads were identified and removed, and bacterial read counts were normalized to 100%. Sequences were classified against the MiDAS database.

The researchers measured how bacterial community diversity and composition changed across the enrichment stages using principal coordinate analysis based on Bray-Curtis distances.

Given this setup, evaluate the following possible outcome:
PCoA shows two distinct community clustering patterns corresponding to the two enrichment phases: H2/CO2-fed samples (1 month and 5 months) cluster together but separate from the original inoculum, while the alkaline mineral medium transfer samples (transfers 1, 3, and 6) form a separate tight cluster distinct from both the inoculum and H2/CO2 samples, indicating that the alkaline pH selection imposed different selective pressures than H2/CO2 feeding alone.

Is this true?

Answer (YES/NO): NO